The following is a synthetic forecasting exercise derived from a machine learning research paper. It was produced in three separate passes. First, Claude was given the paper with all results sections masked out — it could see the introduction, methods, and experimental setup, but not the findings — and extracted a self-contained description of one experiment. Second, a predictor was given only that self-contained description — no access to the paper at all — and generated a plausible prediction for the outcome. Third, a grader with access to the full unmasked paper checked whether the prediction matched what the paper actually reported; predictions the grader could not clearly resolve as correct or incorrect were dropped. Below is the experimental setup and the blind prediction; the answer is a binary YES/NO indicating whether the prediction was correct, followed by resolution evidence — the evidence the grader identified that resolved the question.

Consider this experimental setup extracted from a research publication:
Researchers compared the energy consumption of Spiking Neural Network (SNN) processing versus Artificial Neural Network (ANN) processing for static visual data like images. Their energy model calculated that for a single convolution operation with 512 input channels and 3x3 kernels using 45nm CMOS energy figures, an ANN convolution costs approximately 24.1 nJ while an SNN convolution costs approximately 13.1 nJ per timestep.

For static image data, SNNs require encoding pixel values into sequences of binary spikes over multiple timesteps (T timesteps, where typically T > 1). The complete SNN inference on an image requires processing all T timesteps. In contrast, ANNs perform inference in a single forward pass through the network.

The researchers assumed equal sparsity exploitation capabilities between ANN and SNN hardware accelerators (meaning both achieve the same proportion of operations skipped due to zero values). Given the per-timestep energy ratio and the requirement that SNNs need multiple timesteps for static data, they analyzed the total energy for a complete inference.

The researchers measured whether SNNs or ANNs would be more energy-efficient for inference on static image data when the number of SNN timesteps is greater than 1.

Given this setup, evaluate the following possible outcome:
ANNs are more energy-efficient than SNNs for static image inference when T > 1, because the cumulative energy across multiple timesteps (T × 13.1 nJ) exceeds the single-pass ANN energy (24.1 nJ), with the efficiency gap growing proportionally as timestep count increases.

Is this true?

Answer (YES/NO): YES